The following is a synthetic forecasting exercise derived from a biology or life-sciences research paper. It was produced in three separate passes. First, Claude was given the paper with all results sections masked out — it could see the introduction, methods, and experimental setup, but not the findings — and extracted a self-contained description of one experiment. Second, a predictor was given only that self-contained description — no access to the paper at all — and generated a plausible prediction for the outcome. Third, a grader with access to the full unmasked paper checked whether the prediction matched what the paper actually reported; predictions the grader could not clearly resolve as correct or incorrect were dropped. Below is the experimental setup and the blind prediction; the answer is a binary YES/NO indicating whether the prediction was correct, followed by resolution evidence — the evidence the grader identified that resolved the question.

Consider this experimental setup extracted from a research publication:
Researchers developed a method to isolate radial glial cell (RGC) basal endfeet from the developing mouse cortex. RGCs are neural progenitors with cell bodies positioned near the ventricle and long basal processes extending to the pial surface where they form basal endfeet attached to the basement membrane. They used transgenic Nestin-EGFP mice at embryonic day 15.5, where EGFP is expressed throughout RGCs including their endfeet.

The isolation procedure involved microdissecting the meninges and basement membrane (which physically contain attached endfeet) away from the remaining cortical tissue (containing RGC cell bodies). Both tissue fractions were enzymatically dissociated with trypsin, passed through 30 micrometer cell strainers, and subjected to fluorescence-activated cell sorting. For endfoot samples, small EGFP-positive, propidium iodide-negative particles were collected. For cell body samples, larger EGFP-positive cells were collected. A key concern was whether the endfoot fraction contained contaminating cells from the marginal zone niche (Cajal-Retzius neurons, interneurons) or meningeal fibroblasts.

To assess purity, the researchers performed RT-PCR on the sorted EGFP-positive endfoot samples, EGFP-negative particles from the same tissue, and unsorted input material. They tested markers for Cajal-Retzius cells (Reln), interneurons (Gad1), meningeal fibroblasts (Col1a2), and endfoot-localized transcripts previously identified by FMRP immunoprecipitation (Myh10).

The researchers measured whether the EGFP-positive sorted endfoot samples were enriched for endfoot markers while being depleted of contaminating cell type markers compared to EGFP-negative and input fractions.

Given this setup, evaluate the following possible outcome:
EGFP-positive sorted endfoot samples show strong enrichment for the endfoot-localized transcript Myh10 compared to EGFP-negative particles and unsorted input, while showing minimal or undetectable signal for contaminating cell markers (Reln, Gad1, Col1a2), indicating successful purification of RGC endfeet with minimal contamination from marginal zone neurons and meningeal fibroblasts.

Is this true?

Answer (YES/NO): NO